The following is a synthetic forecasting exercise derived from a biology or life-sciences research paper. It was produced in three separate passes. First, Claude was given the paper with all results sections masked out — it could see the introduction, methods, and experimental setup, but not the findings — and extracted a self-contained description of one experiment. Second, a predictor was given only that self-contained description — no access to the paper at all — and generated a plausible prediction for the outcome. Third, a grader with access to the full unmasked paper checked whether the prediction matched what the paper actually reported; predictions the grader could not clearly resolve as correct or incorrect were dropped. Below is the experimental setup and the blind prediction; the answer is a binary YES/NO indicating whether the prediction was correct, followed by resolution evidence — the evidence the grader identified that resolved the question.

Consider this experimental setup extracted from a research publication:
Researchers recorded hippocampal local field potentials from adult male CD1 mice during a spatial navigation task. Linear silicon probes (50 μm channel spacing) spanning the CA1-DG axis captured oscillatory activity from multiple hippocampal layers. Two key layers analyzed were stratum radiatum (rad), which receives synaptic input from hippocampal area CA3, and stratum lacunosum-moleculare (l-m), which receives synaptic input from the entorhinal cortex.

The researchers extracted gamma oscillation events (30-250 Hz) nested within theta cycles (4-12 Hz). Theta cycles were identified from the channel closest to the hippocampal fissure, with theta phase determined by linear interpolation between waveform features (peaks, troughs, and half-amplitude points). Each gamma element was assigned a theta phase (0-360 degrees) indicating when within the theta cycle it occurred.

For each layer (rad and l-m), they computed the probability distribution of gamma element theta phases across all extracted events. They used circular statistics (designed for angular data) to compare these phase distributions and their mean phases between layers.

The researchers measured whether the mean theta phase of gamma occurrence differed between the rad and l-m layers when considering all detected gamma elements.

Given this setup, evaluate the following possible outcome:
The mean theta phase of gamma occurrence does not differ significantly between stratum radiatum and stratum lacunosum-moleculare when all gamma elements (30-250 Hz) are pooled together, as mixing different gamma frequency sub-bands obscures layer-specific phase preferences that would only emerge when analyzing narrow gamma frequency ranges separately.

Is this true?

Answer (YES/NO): NO